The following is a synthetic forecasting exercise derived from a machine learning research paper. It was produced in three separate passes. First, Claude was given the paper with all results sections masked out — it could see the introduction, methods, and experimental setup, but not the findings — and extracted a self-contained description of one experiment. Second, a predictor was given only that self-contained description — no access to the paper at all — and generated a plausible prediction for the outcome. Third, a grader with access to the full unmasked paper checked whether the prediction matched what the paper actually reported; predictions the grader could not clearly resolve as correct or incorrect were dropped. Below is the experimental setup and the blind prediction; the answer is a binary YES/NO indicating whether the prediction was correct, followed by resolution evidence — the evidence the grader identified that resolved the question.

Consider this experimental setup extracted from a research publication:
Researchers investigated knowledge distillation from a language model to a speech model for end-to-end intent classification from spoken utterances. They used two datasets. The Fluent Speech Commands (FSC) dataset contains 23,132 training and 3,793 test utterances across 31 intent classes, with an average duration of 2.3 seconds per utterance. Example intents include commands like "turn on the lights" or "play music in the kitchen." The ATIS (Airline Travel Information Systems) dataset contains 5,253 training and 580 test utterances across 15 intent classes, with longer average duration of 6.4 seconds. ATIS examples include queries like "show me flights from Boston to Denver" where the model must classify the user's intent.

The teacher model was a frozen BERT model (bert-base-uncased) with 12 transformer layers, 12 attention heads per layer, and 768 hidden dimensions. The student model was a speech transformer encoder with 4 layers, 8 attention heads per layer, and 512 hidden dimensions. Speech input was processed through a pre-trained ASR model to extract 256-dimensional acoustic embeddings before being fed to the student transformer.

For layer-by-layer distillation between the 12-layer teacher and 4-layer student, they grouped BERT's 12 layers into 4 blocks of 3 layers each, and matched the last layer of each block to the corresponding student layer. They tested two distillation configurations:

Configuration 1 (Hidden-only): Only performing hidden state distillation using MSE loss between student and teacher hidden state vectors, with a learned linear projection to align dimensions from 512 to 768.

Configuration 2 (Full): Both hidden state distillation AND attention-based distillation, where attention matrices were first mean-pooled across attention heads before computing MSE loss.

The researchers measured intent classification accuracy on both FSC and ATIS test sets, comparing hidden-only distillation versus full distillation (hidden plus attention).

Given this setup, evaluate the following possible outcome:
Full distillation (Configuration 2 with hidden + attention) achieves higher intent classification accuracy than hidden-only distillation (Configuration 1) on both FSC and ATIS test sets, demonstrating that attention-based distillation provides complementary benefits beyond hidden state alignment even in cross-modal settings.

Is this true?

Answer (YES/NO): YES